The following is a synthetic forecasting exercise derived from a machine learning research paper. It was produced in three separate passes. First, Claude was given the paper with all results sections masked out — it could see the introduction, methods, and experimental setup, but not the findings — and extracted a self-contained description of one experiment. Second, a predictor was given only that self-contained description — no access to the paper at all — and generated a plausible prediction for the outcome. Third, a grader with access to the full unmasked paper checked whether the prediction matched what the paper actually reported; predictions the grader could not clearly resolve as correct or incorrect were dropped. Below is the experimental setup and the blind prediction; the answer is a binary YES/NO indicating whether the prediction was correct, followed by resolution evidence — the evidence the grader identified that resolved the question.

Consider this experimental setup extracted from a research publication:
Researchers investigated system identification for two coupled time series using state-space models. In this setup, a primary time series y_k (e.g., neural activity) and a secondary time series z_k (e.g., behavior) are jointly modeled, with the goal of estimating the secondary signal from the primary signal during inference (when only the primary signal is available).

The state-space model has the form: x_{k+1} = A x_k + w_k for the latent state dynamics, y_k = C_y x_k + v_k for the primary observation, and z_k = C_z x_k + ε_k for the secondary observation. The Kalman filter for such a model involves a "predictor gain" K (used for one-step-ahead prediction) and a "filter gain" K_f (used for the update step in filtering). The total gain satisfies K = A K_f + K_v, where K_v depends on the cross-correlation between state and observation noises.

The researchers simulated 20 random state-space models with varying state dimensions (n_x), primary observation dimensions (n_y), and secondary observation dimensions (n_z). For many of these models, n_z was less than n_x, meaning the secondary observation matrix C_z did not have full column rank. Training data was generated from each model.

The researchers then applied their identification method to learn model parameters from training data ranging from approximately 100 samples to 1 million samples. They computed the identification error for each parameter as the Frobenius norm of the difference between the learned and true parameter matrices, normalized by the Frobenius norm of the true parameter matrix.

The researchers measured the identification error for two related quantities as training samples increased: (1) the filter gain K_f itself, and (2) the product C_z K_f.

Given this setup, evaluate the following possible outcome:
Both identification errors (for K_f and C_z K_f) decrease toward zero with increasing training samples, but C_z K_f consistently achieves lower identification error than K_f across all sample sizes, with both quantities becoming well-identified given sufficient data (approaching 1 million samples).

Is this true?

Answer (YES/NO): NO